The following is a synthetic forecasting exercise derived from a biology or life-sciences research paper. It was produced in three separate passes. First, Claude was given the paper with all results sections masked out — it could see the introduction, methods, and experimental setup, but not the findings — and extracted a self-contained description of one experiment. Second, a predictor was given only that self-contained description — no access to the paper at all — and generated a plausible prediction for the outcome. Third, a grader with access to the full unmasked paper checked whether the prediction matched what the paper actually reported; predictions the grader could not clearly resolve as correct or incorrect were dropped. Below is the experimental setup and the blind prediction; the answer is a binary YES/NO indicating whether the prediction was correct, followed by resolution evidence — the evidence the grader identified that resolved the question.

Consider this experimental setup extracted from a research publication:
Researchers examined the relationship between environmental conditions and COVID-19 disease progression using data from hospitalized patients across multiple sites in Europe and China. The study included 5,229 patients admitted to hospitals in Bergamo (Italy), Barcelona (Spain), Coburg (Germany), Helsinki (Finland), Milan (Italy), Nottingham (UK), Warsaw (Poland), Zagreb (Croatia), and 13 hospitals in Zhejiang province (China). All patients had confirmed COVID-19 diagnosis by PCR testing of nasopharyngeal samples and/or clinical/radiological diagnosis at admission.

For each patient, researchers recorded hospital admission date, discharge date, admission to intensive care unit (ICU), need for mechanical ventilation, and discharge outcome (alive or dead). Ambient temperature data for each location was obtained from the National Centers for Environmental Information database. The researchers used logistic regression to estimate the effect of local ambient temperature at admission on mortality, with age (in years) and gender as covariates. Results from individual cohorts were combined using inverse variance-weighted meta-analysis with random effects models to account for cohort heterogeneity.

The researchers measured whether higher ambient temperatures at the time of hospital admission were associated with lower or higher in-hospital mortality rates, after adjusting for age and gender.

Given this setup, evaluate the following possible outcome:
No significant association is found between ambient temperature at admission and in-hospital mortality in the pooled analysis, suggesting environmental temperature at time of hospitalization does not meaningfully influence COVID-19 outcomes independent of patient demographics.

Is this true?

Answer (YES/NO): NO